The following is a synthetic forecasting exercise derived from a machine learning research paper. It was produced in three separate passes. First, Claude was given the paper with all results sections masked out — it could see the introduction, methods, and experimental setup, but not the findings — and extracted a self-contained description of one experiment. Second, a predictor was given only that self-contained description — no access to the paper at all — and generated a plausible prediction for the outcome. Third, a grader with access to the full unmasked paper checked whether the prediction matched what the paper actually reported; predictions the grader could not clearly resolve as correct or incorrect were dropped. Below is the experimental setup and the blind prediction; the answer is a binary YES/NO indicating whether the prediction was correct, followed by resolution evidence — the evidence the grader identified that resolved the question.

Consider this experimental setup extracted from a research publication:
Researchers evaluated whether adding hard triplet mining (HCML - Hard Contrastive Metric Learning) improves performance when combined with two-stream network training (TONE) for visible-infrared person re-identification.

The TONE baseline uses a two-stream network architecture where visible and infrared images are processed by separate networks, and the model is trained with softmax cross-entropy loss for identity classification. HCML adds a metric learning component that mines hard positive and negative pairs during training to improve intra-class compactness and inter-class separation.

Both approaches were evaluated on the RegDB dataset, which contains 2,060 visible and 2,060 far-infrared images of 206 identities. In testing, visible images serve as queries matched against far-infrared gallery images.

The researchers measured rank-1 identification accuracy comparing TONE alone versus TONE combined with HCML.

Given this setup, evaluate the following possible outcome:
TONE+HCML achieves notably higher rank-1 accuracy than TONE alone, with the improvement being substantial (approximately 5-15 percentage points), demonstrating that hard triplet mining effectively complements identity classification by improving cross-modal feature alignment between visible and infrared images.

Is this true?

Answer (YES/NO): YES